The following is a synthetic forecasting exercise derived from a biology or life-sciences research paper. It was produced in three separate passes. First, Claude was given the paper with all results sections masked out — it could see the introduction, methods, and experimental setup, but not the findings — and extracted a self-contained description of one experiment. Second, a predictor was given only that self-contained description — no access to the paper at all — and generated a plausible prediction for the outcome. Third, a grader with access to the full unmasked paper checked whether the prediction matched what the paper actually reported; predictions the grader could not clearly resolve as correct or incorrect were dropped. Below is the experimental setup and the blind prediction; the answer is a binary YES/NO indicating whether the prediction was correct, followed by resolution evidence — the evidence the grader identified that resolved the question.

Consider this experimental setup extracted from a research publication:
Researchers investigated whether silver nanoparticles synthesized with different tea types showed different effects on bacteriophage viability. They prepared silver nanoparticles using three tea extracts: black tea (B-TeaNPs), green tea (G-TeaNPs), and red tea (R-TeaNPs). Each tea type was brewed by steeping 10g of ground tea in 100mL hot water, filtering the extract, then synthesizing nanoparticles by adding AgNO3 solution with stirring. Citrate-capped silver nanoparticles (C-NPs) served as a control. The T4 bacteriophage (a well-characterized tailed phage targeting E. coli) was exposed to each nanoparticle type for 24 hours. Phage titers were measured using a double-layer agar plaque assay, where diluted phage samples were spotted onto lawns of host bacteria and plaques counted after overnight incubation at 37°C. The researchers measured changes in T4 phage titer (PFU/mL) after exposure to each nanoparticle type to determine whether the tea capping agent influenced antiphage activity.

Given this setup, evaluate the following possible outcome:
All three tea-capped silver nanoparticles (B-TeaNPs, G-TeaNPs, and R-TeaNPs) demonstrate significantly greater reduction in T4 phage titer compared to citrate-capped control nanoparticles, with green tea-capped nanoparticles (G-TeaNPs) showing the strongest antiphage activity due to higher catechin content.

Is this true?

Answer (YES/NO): NO